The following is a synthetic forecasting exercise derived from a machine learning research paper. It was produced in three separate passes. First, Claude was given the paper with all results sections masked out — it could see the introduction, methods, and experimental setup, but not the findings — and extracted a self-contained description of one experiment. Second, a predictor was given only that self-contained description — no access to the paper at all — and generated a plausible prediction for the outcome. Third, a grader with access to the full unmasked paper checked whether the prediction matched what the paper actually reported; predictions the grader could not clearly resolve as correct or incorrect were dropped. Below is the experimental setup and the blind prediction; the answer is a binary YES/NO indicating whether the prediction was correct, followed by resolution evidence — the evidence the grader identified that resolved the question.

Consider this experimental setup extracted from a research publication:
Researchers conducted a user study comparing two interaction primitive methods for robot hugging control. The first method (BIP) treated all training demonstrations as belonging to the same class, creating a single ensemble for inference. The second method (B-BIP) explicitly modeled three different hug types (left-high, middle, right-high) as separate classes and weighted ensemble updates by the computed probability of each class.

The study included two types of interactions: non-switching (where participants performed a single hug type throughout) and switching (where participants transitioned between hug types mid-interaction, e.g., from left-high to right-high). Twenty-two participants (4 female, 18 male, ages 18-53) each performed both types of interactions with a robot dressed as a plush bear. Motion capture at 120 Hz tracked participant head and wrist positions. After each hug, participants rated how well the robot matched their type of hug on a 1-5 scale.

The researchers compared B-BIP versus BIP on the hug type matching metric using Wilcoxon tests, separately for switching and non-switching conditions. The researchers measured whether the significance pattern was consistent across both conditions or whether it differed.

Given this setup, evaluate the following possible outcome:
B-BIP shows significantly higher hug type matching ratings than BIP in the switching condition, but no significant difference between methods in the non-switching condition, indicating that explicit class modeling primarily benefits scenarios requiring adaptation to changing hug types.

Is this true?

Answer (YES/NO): YES